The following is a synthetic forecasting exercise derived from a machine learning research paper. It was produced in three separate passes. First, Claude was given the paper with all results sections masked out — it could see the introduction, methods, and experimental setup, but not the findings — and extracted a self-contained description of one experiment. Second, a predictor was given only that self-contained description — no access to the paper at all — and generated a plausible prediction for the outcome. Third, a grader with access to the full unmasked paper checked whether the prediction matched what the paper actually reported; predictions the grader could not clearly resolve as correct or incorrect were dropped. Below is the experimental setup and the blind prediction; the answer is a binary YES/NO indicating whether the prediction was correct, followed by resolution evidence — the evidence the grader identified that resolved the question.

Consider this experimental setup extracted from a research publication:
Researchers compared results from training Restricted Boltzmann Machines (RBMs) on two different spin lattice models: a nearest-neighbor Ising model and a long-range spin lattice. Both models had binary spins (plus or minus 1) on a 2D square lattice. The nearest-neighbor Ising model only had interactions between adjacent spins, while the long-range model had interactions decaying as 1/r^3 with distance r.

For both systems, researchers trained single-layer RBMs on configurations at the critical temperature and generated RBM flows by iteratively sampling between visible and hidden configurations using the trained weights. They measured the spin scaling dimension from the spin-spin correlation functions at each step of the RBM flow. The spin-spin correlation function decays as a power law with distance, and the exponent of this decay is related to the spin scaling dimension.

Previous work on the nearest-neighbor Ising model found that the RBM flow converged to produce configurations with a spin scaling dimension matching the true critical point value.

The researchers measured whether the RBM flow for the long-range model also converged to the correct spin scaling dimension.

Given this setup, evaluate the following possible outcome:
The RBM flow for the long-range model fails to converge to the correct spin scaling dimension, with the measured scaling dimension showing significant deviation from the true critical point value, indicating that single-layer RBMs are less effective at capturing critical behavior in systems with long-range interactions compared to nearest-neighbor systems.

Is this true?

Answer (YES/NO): YES